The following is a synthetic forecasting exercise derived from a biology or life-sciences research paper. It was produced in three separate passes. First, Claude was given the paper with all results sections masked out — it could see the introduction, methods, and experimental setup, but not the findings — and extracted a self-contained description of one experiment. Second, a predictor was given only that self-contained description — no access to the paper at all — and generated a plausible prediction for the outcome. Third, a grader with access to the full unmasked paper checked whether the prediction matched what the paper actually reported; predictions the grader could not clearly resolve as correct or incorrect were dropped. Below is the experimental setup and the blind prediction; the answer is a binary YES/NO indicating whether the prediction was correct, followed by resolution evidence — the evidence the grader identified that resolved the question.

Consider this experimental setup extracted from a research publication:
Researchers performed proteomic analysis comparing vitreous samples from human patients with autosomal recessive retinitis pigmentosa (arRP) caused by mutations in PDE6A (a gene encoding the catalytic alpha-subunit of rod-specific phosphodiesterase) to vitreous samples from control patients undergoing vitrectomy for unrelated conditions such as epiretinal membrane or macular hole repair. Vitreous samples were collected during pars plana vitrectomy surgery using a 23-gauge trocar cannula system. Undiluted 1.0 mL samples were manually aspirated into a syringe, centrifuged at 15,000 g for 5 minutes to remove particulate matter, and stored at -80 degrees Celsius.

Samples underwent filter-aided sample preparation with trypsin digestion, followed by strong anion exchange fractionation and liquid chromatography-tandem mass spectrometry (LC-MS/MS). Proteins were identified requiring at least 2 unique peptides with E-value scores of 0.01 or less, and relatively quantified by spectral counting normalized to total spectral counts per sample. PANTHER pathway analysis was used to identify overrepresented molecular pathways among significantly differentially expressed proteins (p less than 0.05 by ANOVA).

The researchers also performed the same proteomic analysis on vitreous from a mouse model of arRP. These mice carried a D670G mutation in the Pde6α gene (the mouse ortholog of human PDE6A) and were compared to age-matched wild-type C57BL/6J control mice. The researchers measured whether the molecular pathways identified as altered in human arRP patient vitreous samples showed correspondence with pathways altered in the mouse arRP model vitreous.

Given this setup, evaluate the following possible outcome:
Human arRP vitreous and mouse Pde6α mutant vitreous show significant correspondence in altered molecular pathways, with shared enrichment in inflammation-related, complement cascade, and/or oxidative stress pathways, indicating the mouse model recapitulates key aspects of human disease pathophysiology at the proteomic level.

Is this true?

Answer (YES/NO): NO